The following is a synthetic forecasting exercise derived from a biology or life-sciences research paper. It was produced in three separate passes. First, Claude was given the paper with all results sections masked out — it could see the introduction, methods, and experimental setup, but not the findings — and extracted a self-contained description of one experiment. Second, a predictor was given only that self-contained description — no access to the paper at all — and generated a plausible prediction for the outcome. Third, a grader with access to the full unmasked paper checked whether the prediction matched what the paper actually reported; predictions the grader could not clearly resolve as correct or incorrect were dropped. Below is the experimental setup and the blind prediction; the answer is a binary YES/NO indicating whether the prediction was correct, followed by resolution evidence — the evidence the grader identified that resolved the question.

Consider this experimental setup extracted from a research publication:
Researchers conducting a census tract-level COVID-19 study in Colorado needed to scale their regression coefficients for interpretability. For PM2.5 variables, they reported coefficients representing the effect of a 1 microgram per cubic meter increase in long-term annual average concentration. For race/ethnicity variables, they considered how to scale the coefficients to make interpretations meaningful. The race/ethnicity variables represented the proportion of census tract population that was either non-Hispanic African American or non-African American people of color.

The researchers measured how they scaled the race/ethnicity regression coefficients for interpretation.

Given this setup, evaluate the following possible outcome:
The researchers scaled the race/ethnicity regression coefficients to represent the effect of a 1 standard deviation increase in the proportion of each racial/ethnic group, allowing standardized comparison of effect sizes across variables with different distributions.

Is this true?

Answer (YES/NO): NO